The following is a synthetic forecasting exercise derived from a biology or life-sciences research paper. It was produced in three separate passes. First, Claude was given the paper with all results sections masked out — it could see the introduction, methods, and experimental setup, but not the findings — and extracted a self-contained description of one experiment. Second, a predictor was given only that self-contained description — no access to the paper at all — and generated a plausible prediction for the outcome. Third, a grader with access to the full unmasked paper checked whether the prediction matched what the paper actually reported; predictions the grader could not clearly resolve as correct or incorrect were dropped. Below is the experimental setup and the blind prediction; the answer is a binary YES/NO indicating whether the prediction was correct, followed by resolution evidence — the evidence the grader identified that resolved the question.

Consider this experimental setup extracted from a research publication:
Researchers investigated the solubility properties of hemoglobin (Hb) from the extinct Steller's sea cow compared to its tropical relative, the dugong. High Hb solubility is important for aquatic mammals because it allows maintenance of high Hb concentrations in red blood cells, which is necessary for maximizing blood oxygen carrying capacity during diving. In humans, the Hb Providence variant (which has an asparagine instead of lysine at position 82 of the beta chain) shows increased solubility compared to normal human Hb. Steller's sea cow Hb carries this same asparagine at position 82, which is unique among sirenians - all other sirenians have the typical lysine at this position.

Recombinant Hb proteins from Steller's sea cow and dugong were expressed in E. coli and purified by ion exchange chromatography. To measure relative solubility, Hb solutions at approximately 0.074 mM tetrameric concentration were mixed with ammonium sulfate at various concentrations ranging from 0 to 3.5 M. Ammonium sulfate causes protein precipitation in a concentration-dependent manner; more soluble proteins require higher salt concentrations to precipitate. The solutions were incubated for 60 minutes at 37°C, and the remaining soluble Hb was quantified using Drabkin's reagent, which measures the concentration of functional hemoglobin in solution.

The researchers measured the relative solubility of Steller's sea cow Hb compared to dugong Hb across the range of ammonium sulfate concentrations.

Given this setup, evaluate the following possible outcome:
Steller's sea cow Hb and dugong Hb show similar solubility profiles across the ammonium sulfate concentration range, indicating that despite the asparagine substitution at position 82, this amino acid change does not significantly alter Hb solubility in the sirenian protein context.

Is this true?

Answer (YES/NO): NO